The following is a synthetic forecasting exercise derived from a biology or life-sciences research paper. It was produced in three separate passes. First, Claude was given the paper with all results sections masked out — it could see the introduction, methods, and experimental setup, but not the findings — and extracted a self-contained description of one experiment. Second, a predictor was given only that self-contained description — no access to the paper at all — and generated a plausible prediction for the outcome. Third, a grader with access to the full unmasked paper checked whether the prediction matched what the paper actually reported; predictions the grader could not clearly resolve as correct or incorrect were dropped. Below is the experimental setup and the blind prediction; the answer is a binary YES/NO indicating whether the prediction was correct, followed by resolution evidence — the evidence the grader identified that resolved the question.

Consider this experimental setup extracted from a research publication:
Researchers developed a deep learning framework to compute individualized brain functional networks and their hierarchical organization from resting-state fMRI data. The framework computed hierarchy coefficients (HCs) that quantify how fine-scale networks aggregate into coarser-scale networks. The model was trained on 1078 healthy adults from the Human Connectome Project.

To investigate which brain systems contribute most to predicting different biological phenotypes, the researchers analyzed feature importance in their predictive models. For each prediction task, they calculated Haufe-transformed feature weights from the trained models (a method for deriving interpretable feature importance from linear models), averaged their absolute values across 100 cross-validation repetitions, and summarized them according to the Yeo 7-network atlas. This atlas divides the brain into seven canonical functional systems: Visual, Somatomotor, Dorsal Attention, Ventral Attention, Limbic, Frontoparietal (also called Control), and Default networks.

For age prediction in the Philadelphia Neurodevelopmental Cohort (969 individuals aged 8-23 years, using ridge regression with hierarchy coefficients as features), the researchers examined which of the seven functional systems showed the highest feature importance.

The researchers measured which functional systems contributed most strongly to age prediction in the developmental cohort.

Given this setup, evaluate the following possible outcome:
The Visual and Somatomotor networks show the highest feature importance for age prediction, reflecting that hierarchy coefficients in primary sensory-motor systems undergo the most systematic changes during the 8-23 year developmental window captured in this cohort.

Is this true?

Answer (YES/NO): NO